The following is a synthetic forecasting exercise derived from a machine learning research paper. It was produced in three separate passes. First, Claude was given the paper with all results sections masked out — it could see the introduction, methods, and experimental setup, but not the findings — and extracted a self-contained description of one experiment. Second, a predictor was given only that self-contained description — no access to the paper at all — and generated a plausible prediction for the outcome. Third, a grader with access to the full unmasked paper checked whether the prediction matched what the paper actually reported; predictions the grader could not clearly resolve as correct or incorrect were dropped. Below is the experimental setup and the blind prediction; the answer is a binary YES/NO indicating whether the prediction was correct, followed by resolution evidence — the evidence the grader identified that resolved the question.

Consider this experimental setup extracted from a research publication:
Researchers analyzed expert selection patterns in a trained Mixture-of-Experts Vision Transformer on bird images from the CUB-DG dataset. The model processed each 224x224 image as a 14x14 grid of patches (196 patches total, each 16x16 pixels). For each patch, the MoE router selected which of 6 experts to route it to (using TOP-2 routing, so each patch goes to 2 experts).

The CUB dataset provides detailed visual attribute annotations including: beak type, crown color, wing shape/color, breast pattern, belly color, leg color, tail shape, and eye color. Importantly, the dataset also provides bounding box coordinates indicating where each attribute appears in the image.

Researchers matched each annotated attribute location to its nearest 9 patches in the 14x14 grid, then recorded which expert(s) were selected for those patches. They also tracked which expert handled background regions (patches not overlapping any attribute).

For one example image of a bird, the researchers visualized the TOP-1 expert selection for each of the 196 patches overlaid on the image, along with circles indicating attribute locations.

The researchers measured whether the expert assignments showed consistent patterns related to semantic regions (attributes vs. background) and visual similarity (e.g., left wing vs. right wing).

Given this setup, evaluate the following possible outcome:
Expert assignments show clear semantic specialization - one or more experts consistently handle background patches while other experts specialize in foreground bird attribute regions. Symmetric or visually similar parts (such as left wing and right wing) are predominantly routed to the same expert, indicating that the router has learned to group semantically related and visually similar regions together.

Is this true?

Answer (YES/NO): YES